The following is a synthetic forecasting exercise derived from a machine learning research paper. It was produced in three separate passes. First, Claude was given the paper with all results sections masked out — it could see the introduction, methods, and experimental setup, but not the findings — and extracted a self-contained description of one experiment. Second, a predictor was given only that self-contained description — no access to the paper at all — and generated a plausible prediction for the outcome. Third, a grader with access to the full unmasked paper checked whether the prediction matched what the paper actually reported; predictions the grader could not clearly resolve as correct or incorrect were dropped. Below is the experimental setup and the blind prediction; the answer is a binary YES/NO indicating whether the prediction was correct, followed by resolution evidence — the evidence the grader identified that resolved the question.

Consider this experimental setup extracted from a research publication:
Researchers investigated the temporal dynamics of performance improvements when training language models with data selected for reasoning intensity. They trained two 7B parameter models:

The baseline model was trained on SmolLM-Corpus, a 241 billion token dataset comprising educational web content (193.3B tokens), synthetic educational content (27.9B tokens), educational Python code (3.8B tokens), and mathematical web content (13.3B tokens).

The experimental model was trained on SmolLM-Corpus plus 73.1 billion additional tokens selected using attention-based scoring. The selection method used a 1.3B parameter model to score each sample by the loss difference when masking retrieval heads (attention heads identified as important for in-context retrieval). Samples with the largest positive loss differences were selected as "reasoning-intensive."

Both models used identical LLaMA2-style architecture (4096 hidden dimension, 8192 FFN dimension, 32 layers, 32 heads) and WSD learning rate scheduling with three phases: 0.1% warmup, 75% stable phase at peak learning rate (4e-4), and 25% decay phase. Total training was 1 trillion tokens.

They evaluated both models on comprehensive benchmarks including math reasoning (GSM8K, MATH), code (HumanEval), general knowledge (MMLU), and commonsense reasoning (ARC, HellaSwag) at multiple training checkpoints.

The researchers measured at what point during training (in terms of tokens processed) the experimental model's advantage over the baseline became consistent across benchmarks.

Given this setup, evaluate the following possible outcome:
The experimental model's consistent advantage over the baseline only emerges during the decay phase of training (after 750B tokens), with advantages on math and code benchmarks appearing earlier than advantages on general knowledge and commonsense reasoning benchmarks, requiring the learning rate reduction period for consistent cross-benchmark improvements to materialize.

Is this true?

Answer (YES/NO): NO